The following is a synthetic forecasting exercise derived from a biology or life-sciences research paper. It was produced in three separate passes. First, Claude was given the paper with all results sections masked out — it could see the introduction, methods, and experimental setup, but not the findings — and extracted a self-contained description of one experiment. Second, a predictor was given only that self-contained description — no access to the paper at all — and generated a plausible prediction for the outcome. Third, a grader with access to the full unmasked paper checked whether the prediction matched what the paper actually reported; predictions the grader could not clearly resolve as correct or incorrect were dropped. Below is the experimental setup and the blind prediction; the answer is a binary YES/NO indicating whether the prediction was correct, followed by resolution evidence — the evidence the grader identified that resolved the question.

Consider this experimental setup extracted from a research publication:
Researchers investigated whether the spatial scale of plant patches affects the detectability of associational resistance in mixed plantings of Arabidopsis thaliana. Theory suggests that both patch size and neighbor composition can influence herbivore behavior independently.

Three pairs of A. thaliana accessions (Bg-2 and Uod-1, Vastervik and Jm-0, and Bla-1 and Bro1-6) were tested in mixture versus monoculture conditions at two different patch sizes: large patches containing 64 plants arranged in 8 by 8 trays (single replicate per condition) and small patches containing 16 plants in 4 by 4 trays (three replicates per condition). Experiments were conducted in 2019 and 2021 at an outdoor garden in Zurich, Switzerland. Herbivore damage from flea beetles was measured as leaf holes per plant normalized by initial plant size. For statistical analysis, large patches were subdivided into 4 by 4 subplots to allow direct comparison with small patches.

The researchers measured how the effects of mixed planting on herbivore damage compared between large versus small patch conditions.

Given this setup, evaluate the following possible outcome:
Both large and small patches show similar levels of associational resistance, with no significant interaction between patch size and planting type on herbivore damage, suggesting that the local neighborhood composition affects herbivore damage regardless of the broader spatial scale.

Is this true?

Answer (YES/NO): NO